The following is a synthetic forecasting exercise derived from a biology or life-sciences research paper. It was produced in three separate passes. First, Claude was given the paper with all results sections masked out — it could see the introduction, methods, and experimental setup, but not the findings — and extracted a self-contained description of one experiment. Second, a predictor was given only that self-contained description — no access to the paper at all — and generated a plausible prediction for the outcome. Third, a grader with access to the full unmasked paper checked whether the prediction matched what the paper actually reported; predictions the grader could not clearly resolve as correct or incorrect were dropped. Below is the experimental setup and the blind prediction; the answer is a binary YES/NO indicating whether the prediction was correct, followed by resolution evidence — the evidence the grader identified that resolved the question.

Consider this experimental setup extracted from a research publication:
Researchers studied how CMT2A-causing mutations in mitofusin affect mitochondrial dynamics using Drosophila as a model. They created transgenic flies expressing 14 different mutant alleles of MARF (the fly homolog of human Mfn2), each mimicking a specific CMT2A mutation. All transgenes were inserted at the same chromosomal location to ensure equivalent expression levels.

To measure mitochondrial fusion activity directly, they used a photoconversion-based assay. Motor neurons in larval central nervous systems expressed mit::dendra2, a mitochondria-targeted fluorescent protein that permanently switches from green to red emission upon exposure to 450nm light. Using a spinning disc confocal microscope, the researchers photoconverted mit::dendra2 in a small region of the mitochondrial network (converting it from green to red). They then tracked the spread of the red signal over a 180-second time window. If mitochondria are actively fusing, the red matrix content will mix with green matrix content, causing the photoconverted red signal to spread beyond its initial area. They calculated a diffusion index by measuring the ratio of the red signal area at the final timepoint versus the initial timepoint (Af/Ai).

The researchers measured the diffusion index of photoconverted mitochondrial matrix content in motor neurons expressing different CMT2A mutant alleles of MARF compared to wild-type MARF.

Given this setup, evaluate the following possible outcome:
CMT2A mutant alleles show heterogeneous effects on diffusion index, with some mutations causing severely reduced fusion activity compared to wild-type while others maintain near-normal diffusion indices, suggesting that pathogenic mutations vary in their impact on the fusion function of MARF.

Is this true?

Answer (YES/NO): YES